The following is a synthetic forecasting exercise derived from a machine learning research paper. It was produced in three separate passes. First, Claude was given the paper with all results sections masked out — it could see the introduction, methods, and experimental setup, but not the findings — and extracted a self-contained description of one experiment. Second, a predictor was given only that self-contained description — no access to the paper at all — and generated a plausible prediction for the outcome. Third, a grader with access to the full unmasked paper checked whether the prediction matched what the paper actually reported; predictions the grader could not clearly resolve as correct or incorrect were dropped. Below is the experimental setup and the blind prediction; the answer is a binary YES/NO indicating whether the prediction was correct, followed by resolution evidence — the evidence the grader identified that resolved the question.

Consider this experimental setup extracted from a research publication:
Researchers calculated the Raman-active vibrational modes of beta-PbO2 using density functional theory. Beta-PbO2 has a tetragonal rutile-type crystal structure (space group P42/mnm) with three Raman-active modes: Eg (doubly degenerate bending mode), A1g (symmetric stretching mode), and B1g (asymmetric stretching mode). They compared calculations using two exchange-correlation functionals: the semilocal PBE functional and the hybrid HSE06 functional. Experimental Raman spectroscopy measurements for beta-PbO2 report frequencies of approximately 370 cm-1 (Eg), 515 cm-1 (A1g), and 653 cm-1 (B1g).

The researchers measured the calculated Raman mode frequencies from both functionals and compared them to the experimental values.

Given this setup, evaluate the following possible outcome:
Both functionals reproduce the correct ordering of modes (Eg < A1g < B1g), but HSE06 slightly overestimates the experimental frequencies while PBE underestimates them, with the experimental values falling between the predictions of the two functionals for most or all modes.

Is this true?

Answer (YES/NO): NO